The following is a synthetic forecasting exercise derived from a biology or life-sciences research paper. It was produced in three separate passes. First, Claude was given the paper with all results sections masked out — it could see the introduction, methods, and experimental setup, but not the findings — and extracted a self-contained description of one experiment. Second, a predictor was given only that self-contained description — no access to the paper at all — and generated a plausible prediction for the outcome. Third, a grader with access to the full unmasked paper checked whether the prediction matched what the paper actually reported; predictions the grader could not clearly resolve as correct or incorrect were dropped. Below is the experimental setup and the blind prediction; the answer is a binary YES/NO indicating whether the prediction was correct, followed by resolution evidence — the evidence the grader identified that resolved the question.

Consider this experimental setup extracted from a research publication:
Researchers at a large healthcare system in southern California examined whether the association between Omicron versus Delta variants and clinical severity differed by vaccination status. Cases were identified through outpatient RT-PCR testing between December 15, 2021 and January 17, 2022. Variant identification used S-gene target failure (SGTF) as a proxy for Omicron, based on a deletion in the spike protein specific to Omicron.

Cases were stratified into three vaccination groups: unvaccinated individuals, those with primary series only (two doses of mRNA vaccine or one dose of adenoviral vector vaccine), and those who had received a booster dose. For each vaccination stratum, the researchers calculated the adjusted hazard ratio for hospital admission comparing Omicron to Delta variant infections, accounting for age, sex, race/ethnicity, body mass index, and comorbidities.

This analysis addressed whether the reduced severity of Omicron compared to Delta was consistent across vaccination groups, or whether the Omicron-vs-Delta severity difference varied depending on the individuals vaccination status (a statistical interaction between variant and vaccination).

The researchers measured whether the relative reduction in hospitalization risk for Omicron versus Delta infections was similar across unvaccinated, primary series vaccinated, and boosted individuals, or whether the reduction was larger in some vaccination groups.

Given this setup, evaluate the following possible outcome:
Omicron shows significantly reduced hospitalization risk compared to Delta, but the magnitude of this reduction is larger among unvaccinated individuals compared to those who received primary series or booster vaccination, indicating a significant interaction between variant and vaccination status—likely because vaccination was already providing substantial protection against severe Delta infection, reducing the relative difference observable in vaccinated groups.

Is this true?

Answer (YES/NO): YES